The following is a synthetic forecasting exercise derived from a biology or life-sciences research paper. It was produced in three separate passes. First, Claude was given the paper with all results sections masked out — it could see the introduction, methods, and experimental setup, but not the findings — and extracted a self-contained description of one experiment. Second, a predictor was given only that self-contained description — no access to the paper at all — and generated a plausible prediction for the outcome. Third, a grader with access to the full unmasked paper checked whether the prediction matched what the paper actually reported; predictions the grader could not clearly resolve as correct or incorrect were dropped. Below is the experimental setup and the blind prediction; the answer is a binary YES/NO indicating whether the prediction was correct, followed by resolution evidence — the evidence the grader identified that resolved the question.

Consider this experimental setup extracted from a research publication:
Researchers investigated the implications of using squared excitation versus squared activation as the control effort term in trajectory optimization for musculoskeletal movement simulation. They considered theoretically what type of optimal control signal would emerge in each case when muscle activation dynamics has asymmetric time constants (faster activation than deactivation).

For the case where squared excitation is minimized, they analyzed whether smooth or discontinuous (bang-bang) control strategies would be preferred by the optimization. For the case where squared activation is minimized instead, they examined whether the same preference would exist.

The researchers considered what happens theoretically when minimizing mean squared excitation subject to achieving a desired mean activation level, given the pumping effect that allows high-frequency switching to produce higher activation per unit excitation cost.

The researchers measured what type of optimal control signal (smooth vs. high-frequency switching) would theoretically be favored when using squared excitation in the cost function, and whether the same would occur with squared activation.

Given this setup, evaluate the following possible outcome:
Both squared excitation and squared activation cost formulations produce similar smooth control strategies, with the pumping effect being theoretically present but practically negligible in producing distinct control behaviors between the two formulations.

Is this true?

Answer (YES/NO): NO